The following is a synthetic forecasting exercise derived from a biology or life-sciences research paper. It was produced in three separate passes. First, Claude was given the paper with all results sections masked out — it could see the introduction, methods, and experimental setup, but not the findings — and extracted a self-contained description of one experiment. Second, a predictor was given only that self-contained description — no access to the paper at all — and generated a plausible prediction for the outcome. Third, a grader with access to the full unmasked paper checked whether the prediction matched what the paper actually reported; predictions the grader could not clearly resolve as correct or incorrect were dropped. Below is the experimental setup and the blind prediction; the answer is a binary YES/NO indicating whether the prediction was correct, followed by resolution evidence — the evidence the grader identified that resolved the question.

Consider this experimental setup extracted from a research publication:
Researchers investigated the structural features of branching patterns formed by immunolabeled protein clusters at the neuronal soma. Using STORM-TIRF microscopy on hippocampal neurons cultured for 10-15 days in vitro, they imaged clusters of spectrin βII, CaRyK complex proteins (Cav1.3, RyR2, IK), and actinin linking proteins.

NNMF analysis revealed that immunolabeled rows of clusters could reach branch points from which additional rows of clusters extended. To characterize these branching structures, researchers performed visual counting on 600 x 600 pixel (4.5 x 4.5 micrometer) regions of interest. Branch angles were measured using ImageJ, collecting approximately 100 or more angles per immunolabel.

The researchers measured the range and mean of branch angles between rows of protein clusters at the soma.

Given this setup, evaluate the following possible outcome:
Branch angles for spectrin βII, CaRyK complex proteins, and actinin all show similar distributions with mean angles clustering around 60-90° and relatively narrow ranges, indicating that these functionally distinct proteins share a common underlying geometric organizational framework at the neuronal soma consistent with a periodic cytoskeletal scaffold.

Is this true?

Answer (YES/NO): NO